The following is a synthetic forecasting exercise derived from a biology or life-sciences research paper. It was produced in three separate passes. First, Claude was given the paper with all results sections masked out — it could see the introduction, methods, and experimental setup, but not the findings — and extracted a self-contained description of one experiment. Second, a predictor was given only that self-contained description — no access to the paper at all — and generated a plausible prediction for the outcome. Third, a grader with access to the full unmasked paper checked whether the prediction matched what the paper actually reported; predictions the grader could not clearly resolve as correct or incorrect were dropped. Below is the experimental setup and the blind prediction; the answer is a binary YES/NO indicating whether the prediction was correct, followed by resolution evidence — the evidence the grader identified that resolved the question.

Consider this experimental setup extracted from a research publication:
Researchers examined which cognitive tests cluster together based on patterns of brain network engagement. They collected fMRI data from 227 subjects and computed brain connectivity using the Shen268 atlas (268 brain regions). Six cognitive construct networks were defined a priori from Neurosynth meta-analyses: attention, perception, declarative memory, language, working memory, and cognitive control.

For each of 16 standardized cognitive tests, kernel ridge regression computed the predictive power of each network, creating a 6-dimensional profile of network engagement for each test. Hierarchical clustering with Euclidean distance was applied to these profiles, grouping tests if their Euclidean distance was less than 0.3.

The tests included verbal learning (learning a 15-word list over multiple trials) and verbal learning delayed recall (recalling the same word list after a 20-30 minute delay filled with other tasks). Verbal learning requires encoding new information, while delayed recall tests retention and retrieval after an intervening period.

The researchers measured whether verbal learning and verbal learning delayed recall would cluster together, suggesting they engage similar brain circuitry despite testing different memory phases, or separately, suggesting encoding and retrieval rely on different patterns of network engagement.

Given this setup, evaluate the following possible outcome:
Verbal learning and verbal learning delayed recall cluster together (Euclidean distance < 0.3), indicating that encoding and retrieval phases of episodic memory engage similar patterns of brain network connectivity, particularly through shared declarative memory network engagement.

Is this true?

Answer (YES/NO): NO